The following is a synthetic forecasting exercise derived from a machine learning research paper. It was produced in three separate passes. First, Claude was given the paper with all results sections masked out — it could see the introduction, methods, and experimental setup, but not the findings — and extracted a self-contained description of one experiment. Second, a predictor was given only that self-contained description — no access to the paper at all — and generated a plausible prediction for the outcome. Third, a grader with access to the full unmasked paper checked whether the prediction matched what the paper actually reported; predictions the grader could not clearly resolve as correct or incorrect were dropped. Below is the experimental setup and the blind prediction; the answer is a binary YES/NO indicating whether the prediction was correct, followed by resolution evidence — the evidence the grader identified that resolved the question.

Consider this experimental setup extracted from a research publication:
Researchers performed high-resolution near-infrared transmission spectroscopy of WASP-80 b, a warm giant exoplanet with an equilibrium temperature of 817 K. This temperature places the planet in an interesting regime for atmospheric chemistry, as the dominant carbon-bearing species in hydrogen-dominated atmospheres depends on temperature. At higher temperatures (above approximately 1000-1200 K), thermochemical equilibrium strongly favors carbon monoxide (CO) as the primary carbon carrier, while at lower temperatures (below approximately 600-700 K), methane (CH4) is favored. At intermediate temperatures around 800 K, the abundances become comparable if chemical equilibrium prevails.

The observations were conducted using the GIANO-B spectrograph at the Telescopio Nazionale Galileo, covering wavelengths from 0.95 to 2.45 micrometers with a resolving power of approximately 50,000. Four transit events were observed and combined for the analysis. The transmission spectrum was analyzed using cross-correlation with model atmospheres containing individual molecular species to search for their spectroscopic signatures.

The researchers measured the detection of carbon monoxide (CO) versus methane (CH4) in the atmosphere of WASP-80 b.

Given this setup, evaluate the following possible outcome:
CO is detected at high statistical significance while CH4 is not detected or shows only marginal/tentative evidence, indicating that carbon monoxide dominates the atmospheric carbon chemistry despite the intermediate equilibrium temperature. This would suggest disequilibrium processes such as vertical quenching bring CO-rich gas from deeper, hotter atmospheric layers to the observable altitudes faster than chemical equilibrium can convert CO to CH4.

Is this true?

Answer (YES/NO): NO